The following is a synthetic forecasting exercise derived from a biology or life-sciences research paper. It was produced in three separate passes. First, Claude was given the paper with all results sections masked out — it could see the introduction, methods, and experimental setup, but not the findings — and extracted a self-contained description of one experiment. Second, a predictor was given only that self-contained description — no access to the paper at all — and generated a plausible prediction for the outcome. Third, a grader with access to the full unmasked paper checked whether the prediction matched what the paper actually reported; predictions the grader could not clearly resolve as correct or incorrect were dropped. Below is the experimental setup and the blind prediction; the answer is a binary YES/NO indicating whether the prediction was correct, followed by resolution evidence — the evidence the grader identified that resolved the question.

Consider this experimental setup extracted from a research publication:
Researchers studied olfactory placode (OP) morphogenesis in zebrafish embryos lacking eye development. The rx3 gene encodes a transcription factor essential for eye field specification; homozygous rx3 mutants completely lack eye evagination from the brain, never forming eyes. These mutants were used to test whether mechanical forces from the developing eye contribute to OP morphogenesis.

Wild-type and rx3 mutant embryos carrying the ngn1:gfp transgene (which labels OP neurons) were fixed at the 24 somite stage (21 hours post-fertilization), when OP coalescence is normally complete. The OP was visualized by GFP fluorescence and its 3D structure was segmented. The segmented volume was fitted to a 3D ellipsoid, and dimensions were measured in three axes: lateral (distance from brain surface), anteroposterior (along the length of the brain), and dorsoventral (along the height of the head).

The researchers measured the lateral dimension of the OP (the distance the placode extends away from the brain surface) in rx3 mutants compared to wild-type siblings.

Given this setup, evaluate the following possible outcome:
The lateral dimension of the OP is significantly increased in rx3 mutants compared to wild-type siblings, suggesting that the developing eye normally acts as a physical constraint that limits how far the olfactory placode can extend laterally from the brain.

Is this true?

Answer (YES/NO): NO